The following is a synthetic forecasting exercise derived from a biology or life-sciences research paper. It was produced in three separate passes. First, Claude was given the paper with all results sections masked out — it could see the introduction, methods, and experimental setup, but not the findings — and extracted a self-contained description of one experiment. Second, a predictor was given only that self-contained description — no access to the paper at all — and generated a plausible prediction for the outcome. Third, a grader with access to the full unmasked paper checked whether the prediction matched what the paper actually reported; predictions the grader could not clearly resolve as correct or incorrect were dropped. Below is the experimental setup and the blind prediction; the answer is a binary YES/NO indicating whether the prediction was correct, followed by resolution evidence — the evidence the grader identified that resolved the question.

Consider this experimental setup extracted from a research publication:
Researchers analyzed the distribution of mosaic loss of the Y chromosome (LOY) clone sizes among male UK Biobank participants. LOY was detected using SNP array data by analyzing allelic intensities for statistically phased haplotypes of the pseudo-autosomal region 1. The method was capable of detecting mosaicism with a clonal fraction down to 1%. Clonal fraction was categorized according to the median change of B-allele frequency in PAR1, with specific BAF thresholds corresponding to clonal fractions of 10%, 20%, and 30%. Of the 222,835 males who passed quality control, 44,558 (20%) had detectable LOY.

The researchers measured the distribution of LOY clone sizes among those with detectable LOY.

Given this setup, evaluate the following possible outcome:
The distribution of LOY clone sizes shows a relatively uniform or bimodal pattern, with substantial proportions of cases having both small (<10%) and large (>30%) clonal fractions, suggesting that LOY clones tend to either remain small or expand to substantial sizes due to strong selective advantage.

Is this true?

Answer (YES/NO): NO